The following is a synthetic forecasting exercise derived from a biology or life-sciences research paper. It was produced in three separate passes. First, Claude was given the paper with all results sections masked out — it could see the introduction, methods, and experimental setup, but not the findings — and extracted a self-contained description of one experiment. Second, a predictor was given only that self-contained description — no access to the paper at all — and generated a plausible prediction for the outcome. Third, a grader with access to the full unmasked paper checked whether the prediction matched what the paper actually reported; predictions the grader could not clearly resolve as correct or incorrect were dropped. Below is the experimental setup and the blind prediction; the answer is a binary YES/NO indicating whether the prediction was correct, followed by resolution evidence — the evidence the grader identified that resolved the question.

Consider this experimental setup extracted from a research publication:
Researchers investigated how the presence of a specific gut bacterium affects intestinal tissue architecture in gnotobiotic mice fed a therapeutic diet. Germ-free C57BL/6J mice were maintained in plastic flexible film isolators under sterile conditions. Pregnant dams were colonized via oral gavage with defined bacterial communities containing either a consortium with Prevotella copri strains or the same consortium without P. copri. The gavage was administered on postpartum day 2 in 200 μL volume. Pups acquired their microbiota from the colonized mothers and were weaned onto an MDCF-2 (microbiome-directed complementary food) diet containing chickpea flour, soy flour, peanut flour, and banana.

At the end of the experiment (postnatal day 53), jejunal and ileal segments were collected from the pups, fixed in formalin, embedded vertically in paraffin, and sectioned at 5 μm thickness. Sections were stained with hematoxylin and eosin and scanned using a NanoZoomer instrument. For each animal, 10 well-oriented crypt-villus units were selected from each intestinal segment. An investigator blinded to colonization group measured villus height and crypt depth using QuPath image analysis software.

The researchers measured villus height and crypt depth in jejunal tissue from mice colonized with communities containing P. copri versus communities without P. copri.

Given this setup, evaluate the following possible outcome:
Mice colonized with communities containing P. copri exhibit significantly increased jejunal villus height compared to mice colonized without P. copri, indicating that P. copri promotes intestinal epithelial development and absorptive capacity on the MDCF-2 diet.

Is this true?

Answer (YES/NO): NO